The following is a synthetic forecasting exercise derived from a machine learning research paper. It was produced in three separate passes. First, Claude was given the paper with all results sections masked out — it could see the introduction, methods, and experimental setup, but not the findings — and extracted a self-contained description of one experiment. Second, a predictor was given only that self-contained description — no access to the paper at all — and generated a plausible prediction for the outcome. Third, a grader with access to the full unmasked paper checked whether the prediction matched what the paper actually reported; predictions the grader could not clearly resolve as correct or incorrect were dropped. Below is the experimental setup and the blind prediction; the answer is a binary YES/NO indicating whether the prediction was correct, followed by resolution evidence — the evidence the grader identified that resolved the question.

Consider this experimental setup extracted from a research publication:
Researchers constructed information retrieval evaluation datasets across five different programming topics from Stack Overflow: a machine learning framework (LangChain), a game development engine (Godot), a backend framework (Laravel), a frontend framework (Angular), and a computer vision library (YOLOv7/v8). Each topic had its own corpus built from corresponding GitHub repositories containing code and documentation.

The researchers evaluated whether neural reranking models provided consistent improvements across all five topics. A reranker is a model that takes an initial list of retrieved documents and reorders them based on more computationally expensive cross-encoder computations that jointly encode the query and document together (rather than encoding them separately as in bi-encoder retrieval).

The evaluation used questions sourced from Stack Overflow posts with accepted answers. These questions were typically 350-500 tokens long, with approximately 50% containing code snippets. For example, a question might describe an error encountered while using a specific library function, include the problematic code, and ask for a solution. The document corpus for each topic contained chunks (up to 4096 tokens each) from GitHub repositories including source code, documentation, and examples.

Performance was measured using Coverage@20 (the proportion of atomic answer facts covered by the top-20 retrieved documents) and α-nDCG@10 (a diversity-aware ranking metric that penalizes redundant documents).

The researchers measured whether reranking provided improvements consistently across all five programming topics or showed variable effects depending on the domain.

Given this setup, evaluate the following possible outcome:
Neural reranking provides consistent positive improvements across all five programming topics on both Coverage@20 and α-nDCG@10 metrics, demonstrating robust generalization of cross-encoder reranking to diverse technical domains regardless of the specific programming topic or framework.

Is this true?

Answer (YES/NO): NO